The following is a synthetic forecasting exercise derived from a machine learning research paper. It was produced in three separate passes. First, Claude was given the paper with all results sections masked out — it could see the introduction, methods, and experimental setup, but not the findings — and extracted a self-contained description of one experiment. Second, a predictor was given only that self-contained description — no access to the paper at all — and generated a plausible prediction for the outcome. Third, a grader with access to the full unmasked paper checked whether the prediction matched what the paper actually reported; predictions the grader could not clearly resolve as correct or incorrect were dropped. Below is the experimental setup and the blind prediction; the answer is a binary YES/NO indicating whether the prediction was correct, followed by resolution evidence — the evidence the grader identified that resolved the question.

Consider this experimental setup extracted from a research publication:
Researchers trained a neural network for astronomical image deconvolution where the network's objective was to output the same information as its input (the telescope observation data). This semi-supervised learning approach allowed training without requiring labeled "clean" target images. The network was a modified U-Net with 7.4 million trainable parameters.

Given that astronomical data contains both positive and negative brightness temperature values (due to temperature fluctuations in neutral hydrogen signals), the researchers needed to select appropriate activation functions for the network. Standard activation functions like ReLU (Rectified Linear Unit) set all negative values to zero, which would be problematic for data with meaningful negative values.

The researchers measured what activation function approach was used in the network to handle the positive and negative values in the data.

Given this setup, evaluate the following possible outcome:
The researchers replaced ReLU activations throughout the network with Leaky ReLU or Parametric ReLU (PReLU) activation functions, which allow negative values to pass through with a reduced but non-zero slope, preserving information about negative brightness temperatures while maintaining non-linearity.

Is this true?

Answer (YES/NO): NO